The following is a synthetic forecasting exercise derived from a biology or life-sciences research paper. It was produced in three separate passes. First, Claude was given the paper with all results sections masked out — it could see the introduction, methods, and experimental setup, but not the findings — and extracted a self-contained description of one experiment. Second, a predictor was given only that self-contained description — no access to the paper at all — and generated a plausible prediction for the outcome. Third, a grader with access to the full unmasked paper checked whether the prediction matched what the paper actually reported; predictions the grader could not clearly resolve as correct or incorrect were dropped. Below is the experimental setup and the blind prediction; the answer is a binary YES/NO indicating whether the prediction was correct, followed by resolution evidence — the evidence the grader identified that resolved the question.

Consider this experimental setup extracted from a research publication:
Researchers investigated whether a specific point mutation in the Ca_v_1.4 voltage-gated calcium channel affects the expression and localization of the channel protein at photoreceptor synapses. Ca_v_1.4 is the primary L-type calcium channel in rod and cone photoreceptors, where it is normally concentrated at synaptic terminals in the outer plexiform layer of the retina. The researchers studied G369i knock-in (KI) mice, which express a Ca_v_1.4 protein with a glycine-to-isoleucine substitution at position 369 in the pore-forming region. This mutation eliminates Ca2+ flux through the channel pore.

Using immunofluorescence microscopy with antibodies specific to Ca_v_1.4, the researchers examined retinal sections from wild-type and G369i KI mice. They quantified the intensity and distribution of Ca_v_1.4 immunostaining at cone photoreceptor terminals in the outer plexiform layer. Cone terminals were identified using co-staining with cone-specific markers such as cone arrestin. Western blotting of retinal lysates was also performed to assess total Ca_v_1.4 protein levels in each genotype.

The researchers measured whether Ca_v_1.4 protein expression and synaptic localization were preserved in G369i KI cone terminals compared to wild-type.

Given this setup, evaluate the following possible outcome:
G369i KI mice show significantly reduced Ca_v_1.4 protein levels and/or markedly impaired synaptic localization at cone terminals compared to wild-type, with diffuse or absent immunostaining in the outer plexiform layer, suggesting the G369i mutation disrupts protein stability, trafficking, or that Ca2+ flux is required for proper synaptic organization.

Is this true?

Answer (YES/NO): NO